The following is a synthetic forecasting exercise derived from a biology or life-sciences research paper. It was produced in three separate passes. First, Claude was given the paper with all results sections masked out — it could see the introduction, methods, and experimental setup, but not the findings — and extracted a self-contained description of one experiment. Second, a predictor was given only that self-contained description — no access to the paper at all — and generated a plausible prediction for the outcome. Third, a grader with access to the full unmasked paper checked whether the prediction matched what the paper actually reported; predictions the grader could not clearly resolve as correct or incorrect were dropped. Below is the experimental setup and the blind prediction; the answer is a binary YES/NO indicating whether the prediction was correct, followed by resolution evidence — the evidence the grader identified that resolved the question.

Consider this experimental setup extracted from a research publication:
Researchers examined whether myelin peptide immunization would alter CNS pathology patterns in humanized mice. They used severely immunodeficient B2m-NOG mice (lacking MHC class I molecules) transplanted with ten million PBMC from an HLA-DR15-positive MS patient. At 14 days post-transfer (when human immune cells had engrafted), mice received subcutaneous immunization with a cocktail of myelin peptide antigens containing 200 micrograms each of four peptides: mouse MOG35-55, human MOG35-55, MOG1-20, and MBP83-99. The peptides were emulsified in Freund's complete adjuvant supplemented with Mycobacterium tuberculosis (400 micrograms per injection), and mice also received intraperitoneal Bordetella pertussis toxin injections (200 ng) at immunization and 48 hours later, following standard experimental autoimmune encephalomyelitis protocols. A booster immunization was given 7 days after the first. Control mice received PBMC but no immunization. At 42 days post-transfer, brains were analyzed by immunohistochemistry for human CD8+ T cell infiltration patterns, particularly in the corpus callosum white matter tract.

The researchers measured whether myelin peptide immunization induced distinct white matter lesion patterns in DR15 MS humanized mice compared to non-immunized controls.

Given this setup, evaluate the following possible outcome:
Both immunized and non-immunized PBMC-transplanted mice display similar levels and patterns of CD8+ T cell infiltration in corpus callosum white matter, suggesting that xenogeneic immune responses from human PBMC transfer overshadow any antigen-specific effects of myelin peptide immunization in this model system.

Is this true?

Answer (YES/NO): NO